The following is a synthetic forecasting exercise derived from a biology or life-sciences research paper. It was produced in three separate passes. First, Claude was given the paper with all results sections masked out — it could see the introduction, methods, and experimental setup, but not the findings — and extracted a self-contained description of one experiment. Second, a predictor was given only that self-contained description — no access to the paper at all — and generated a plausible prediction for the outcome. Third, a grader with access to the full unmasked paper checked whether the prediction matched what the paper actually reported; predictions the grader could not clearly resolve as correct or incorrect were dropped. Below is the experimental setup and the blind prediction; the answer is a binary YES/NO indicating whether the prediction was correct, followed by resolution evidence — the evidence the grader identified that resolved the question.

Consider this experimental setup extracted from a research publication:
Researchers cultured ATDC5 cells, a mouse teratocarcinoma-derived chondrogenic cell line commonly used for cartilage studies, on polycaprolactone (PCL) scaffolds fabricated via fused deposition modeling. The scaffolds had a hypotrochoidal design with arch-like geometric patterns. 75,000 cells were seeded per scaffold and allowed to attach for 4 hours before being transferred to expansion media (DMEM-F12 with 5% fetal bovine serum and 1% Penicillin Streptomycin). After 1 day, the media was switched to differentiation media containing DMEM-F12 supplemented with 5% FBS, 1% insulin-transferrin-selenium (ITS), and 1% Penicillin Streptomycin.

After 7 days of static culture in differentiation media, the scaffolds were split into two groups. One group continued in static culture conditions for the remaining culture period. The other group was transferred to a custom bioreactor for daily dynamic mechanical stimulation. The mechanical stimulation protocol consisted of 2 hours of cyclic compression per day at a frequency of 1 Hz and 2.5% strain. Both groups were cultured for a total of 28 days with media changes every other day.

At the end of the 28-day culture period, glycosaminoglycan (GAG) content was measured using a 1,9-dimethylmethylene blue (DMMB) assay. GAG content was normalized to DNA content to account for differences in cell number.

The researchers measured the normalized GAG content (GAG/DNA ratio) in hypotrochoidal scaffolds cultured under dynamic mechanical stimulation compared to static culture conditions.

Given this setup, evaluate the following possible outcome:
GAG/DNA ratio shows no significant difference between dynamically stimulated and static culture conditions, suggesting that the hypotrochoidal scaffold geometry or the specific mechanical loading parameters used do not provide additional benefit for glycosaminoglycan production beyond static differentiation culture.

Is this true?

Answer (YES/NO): YES